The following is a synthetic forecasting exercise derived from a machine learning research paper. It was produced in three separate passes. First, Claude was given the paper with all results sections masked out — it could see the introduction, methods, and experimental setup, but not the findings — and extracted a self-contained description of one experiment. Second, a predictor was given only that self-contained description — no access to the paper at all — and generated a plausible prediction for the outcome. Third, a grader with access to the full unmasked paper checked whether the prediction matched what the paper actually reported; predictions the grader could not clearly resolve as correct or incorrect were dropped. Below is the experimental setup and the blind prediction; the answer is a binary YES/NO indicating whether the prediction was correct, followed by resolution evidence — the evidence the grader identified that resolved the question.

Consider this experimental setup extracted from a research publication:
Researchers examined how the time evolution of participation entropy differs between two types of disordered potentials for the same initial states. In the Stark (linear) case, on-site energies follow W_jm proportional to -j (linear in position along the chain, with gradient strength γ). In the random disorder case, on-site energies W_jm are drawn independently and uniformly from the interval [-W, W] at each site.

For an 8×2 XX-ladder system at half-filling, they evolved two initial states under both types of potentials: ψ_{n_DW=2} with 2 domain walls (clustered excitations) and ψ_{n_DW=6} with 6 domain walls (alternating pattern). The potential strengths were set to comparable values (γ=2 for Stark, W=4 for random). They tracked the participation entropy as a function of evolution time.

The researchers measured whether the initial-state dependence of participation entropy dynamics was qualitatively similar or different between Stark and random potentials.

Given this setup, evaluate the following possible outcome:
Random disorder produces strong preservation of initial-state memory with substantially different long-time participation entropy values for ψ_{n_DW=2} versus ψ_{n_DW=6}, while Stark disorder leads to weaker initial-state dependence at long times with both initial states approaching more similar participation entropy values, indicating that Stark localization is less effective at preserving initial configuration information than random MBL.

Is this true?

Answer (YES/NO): NO